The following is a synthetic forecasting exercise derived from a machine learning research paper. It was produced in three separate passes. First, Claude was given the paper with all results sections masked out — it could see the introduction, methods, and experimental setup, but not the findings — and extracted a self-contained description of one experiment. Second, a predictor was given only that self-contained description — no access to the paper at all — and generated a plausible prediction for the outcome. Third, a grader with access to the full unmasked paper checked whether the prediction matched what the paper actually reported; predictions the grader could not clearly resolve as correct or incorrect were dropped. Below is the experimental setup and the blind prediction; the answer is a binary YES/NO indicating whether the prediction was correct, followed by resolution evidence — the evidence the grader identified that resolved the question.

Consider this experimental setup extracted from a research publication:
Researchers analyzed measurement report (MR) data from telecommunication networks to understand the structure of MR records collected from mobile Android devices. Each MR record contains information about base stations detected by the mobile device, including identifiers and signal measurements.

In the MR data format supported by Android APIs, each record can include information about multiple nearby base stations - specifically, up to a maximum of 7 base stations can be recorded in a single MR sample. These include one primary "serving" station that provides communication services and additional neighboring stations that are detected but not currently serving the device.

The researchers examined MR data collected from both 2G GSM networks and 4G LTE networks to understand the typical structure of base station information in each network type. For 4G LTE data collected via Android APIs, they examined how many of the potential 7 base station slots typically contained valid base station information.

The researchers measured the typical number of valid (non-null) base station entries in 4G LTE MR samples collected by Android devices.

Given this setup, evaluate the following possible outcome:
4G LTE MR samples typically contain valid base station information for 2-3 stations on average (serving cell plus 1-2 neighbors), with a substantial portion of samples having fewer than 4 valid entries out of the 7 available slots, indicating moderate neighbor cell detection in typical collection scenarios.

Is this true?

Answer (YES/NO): NO